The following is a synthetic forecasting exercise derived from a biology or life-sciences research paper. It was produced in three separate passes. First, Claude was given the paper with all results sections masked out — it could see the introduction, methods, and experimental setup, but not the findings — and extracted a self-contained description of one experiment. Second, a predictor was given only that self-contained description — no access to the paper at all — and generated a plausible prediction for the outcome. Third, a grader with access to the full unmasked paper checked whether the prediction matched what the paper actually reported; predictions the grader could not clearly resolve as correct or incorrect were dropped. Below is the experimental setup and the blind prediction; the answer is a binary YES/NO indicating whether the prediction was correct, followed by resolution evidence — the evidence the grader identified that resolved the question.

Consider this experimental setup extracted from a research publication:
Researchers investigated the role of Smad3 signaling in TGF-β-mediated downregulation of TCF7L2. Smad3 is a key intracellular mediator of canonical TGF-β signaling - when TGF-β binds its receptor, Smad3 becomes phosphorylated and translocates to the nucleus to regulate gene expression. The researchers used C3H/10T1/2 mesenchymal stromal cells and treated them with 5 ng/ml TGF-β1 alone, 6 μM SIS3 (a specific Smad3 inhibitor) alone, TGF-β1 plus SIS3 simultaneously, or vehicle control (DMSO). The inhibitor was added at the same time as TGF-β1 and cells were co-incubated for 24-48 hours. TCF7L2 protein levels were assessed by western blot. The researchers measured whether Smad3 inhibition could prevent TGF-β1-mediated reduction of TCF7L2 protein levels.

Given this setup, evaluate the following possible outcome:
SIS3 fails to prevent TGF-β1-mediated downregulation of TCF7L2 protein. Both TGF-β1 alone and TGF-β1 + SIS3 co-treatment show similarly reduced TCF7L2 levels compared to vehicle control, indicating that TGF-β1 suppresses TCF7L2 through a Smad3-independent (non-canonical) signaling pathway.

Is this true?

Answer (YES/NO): NO